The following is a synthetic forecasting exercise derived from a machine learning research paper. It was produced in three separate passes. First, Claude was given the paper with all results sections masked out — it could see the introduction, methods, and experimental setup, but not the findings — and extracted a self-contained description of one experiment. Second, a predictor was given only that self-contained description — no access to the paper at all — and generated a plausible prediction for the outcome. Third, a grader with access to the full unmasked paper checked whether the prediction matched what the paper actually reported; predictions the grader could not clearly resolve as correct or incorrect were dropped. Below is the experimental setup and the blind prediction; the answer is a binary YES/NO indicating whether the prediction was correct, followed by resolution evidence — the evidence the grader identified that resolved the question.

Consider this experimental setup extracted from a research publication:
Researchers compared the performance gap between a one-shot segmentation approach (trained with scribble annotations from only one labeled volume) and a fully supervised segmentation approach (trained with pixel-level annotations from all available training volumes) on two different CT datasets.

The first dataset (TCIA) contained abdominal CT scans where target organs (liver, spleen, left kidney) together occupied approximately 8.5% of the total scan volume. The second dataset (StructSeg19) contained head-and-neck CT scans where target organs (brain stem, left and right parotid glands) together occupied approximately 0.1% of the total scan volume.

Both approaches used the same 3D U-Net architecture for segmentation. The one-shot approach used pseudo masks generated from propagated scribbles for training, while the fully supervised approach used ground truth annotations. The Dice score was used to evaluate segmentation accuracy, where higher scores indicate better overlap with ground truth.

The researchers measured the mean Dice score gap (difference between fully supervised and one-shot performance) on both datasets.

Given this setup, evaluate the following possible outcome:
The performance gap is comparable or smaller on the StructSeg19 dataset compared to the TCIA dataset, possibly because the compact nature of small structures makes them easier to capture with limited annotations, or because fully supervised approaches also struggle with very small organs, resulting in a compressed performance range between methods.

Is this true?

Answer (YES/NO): NO